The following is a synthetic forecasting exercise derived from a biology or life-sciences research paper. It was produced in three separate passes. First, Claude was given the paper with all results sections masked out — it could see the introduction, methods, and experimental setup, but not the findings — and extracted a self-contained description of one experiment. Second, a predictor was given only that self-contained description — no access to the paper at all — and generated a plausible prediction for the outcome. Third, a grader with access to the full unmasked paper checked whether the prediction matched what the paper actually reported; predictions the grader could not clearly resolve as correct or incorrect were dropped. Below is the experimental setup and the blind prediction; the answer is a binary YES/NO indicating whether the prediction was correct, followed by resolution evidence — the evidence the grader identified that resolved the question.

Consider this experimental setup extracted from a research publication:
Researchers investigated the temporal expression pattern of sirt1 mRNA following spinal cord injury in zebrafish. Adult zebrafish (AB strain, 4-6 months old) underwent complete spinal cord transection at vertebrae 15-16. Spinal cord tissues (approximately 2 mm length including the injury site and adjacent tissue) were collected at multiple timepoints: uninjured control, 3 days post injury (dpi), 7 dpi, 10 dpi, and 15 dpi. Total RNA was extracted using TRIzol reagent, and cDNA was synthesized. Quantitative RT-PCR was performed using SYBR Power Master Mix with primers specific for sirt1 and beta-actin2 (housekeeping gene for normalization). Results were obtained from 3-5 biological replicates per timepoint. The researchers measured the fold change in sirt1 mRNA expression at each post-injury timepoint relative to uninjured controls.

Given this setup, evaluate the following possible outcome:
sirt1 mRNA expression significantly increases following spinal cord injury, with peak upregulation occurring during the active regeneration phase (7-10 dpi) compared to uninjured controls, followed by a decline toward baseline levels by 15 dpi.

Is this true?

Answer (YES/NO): NO